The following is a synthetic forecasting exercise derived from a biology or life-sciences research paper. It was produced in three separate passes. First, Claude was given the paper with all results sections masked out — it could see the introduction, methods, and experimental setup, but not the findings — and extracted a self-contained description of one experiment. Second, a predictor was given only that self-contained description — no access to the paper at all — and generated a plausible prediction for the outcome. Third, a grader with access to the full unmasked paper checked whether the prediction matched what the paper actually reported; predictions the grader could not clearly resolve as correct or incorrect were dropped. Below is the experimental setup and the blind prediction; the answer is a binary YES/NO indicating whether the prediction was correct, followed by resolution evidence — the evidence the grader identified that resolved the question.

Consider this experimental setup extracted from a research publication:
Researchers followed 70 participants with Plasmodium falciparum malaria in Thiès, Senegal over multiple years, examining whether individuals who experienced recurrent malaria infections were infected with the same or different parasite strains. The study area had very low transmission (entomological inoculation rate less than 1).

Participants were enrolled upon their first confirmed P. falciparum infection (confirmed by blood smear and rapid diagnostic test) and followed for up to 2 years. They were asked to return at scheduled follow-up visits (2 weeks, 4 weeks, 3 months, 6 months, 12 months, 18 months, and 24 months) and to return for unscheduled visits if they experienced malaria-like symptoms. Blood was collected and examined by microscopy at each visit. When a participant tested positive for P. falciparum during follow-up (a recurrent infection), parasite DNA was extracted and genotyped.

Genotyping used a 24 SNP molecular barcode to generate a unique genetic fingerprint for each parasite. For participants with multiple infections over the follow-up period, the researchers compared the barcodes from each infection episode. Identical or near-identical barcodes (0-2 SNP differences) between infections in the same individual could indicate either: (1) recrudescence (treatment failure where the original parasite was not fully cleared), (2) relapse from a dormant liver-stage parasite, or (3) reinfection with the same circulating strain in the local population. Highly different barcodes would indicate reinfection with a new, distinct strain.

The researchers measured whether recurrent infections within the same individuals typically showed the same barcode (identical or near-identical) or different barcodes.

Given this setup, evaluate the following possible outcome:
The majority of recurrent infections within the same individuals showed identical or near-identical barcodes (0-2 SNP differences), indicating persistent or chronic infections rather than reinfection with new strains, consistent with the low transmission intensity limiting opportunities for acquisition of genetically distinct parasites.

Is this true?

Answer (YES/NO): NO